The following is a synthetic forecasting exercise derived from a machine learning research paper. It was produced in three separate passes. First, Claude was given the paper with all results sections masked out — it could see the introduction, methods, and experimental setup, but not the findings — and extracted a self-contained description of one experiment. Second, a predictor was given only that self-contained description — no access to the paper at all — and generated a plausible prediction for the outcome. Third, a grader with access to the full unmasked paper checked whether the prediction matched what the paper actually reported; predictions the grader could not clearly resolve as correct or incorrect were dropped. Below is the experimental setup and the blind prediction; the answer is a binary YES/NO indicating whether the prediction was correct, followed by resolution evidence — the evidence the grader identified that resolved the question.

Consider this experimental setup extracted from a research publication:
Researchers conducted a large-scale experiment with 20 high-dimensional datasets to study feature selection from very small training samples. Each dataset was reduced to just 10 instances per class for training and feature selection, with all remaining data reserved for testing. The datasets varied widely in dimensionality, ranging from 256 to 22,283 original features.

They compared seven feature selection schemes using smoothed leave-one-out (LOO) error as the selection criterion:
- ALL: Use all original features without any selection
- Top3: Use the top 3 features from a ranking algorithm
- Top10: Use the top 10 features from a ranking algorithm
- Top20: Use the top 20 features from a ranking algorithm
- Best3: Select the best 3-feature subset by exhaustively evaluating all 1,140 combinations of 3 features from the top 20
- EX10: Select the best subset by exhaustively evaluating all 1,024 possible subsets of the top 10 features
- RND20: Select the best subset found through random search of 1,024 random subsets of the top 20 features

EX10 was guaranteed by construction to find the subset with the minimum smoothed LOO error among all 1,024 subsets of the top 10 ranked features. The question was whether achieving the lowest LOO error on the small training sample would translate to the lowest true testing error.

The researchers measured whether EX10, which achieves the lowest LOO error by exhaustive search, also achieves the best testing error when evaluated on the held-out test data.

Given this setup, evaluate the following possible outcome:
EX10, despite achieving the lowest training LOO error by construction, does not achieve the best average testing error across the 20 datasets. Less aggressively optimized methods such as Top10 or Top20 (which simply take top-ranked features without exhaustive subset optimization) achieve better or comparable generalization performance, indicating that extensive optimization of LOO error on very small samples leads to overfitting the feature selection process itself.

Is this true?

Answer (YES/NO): YES